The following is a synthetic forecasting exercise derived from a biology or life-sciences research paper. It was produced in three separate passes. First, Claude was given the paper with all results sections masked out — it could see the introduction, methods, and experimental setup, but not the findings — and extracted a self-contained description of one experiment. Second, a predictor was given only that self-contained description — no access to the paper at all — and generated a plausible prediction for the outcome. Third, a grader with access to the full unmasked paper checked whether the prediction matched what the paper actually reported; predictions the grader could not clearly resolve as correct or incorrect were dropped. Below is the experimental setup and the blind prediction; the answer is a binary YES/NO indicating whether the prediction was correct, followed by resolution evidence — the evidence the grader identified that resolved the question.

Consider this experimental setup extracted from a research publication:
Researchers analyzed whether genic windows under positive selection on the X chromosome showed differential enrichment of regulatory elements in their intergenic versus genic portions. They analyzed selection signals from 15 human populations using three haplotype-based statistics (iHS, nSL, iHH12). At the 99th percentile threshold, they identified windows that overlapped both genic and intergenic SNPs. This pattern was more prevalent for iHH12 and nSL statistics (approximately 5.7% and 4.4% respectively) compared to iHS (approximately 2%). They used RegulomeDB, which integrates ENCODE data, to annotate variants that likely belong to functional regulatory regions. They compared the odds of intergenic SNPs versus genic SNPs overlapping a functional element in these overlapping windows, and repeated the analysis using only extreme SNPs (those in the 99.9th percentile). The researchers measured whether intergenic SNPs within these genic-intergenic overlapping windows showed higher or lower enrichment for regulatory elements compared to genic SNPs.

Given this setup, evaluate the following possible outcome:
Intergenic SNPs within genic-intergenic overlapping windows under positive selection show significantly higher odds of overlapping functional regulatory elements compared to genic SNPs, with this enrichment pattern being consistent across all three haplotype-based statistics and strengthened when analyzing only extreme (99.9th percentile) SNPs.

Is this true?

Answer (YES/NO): NO